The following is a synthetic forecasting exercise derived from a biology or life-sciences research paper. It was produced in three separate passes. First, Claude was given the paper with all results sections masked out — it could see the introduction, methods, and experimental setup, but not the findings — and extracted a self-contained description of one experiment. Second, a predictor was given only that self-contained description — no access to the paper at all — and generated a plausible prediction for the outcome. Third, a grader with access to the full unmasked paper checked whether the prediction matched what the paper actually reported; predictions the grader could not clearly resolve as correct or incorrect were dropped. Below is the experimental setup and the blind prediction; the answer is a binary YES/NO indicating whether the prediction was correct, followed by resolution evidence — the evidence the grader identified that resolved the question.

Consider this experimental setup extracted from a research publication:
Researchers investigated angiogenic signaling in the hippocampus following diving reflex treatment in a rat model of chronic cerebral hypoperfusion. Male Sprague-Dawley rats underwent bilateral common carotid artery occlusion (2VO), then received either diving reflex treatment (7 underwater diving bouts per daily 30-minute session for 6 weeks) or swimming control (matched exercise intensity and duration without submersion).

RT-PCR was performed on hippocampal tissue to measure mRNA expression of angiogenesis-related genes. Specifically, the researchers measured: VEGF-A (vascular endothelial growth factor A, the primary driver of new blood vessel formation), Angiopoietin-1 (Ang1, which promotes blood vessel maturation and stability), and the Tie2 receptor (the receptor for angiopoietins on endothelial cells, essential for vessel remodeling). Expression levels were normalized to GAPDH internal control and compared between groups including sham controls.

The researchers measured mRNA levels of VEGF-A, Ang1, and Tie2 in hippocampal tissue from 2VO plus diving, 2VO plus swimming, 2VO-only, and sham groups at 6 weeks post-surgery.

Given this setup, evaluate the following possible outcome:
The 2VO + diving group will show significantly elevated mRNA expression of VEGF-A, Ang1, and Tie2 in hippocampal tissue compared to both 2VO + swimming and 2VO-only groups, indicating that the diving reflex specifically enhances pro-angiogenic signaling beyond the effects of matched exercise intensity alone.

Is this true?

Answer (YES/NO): YES